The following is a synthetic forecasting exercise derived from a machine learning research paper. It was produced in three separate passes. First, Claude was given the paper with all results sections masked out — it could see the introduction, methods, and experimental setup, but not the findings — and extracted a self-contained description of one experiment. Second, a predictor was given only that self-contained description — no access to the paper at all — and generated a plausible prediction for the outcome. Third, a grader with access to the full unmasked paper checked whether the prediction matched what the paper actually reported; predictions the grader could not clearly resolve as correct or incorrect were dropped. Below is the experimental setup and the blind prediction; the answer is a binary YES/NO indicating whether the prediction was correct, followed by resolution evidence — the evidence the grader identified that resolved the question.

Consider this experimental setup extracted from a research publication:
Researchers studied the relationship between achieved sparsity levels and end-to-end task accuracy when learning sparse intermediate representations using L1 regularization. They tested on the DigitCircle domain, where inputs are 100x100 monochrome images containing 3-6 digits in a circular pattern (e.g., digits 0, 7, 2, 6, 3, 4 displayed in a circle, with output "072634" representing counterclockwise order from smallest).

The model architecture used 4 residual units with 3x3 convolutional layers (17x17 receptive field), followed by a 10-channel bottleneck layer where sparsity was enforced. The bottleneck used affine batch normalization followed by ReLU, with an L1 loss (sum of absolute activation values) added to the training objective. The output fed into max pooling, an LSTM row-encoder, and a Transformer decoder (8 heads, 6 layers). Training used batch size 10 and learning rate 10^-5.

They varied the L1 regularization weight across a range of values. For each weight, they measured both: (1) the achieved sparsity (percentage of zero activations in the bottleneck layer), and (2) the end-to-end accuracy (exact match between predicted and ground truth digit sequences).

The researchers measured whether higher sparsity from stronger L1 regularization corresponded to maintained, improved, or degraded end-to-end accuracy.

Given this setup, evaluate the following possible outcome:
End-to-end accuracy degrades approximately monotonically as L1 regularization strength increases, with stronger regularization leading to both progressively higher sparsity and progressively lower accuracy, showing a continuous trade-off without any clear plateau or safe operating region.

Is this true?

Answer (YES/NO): NO